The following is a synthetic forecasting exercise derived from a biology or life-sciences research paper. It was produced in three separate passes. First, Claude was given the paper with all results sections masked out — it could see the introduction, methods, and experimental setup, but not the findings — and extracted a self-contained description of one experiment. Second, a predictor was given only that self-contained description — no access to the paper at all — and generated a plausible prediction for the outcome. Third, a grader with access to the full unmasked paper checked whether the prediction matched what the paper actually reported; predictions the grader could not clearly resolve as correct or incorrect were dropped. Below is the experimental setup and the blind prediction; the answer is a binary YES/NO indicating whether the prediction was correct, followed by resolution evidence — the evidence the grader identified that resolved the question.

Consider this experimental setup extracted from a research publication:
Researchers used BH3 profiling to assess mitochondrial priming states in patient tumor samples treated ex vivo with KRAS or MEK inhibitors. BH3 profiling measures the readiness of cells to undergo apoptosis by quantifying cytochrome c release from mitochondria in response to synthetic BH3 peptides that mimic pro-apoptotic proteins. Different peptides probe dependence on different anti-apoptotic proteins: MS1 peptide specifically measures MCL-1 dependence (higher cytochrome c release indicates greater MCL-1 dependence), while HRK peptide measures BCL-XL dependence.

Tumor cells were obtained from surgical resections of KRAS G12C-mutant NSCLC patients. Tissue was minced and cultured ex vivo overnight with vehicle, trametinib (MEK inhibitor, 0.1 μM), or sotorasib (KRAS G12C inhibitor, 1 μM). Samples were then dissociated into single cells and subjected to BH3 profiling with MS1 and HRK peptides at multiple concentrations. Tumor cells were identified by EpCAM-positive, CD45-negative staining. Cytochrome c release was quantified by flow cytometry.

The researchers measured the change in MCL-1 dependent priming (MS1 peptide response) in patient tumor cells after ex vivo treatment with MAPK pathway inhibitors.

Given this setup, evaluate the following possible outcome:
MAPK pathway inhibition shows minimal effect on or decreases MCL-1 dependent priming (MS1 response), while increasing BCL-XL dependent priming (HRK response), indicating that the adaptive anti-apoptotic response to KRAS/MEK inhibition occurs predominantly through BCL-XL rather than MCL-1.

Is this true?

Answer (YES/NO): NO